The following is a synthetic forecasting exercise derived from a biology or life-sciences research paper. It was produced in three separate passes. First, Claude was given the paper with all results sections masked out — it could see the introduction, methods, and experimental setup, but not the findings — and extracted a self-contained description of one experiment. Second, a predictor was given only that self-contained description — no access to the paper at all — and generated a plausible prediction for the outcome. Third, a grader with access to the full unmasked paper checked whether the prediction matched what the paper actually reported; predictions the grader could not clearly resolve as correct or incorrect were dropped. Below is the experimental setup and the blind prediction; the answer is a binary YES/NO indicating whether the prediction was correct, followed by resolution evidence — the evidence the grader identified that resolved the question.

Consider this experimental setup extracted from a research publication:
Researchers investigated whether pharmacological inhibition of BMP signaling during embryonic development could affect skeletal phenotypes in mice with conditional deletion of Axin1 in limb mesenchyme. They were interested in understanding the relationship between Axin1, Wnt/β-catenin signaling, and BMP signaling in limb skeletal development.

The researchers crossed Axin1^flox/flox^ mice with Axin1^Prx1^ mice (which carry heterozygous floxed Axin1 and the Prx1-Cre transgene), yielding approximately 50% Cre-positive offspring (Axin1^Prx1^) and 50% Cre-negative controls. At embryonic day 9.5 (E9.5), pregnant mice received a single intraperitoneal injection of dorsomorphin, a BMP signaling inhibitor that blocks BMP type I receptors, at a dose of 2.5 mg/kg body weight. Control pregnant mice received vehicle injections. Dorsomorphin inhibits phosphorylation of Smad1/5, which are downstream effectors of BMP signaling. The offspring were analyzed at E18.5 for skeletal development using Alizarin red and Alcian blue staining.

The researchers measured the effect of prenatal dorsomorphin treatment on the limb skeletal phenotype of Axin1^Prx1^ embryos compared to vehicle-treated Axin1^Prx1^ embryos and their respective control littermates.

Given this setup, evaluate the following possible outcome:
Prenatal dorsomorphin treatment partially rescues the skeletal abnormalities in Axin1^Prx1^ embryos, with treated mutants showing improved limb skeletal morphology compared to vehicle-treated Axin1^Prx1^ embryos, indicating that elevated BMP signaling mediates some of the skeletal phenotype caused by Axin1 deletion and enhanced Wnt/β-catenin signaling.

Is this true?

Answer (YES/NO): NO